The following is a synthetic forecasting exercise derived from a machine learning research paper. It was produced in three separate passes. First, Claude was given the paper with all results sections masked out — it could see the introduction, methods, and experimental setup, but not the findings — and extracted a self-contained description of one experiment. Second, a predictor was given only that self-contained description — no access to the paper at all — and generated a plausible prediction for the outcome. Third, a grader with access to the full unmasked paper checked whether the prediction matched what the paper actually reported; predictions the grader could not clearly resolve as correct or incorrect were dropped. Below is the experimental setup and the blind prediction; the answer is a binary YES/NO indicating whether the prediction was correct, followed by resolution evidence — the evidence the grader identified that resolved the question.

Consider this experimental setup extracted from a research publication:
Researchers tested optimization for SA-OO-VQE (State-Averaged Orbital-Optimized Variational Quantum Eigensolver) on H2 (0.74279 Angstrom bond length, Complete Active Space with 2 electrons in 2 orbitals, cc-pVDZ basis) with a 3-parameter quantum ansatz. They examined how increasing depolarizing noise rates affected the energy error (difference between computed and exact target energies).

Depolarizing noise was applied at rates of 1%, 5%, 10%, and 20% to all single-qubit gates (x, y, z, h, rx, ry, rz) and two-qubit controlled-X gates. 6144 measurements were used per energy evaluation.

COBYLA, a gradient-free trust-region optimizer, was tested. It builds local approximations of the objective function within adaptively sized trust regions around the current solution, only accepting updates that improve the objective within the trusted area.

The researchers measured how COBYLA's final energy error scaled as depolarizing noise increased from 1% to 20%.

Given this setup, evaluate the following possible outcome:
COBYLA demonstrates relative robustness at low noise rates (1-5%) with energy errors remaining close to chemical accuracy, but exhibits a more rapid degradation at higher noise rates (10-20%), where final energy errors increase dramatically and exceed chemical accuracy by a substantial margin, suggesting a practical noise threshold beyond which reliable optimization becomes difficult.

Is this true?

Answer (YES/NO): NO